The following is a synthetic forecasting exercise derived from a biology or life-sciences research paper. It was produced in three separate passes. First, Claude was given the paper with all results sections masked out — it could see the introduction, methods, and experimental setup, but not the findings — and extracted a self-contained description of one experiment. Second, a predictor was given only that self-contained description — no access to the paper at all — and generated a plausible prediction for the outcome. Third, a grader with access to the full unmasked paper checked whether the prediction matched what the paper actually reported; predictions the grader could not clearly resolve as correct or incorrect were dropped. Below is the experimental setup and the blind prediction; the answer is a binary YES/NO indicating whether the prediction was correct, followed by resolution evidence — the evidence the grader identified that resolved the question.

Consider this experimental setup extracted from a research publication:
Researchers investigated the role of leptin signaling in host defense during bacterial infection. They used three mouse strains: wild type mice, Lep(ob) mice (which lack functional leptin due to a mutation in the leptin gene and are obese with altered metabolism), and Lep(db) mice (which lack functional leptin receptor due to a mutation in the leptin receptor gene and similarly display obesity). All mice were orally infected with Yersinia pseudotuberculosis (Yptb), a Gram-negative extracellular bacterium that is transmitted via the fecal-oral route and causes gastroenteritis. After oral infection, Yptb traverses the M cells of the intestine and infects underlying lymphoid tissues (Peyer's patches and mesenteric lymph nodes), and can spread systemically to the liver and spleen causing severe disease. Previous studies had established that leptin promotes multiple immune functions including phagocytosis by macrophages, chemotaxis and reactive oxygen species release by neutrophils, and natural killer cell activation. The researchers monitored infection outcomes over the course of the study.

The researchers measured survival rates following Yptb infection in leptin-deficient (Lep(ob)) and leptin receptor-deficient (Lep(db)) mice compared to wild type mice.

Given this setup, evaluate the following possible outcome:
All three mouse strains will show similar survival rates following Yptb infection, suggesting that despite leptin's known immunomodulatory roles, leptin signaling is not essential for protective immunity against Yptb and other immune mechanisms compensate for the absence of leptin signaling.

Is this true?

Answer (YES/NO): NO